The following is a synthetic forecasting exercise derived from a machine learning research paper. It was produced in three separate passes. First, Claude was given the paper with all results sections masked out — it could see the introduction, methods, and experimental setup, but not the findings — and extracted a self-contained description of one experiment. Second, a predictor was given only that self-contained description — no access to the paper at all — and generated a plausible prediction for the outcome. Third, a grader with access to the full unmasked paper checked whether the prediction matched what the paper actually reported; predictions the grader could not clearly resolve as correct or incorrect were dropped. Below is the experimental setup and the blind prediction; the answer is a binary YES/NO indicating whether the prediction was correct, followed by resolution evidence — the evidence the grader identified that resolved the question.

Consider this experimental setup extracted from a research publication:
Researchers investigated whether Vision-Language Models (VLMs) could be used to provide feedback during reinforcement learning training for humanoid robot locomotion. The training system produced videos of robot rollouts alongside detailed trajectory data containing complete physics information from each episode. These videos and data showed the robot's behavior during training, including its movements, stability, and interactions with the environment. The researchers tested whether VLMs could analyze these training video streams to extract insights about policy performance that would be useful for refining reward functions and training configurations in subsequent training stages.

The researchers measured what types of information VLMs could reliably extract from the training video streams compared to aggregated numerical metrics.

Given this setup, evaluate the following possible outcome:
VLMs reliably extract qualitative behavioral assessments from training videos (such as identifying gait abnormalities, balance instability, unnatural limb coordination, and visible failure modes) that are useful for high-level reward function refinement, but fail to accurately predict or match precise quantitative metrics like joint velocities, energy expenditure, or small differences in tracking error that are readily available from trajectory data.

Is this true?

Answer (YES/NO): NO